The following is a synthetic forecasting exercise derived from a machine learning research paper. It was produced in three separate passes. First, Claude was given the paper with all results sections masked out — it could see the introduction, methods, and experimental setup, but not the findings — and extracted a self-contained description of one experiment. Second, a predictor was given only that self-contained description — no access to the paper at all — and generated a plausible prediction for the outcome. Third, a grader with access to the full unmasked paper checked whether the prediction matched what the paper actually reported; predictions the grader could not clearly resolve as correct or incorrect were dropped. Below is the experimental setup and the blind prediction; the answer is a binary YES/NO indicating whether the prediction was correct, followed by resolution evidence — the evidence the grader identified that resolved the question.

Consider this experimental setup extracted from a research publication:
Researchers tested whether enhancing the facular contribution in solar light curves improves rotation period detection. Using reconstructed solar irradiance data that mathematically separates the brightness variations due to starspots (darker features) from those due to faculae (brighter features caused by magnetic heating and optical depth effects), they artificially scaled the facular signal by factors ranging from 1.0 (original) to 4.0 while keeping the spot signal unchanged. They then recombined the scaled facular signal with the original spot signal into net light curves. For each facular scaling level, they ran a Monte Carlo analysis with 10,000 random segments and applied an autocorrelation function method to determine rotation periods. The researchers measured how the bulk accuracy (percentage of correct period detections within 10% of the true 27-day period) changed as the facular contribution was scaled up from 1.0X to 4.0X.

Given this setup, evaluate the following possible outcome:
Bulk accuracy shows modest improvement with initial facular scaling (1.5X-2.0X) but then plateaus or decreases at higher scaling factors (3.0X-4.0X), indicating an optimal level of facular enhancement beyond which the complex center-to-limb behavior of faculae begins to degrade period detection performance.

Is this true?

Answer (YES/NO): NO